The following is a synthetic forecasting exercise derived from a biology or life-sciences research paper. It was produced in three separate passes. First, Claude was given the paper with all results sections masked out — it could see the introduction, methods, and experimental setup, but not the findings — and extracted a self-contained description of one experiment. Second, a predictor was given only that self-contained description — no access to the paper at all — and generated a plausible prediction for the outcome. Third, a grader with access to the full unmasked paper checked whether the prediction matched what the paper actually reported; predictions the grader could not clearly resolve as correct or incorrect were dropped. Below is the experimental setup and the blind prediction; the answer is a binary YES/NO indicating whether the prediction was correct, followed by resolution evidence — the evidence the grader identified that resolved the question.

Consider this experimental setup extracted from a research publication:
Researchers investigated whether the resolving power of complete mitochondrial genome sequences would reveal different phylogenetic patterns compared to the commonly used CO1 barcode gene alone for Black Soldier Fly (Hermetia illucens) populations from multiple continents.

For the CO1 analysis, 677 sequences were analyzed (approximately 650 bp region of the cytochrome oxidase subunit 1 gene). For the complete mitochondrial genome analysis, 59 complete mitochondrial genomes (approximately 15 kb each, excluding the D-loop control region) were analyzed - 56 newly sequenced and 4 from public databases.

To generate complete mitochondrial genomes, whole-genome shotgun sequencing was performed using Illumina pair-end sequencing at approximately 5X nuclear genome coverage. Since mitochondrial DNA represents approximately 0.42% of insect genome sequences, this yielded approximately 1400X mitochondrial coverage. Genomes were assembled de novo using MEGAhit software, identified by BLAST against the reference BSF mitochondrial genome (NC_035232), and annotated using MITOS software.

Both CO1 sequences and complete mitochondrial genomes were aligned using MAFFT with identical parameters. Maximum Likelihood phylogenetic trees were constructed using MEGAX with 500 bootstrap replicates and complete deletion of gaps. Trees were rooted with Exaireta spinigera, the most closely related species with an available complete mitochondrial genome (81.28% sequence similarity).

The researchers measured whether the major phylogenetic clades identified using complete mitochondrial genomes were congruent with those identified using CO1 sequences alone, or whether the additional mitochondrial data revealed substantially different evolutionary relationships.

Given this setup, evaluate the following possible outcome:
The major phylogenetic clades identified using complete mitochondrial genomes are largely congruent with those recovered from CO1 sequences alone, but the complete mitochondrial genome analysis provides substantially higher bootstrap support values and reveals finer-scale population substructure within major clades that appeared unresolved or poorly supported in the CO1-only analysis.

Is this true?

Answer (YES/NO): YES